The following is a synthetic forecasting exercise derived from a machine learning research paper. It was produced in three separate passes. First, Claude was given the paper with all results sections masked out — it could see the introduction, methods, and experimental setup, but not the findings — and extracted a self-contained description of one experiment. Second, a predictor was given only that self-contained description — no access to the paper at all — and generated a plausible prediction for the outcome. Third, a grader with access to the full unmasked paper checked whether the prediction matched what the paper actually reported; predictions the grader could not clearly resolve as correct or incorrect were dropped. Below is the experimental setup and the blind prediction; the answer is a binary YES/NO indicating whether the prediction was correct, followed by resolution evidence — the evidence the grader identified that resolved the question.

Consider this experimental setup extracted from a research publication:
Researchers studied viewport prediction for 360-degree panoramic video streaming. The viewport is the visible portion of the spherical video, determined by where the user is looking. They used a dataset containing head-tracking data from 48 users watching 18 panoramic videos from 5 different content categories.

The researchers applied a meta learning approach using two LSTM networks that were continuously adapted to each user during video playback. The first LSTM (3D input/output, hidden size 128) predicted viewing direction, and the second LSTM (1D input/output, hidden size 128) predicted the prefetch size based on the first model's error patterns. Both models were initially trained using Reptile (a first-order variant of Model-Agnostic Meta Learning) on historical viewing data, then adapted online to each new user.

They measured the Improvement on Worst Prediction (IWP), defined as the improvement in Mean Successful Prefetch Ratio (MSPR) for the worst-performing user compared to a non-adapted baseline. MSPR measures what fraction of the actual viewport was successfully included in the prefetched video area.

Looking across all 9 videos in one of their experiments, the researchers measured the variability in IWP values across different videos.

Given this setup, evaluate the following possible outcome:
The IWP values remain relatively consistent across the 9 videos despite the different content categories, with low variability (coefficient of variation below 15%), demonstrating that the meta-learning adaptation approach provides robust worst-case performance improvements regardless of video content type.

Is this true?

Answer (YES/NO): NO